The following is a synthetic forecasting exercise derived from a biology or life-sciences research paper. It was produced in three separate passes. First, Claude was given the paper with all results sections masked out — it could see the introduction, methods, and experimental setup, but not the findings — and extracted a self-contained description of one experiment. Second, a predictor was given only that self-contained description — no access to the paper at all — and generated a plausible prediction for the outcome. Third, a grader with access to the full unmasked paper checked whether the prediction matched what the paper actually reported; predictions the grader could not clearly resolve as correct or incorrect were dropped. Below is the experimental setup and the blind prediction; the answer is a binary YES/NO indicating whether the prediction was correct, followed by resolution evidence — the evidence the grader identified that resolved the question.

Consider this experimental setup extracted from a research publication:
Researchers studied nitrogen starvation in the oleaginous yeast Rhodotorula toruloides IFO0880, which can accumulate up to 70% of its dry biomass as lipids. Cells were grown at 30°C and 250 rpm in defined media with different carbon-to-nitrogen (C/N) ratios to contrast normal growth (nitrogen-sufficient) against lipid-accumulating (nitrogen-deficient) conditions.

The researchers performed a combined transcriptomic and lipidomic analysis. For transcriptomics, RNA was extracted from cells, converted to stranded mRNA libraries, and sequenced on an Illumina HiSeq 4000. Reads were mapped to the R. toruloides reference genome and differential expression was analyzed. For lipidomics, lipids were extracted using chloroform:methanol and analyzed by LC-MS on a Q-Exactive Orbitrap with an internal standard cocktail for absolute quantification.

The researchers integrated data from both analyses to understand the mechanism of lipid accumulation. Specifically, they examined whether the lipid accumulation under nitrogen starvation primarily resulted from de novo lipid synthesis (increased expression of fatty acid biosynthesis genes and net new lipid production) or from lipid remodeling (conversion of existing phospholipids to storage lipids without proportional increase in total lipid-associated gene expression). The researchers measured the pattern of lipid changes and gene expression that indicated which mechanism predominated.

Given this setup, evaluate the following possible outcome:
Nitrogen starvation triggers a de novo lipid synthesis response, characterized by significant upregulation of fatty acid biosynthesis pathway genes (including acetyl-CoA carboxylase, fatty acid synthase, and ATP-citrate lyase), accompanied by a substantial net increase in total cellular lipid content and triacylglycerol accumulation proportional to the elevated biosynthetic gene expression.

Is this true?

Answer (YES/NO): NO